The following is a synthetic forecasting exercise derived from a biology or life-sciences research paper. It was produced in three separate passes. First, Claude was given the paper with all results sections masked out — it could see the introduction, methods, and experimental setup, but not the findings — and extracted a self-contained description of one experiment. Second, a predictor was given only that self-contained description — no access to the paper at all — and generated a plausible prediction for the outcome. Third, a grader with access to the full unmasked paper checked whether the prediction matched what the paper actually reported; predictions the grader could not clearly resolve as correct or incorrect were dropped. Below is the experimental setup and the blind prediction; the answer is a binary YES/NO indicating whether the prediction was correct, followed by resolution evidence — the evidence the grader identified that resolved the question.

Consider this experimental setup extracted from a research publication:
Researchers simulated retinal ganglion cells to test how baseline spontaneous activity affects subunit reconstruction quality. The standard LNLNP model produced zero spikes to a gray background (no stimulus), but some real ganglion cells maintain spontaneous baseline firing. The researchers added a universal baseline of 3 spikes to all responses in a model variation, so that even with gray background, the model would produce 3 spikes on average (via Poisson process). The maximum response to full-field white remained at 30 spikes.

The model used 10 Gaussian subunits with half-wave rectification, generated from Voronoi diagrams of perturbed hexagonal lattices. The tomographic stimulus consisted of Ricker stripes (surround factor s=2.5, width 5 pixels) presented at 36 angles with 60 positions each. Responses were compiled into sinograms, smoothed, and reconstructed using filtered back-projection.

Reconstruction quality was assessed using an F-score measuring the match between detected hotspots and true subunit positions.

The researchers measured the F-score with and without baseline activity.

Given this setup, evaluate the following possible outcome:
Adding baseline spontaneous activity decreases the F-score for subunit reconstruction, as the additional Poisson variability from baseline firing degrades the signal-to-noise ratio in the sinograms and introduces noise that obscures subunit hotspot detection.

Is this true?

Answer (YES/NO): YES